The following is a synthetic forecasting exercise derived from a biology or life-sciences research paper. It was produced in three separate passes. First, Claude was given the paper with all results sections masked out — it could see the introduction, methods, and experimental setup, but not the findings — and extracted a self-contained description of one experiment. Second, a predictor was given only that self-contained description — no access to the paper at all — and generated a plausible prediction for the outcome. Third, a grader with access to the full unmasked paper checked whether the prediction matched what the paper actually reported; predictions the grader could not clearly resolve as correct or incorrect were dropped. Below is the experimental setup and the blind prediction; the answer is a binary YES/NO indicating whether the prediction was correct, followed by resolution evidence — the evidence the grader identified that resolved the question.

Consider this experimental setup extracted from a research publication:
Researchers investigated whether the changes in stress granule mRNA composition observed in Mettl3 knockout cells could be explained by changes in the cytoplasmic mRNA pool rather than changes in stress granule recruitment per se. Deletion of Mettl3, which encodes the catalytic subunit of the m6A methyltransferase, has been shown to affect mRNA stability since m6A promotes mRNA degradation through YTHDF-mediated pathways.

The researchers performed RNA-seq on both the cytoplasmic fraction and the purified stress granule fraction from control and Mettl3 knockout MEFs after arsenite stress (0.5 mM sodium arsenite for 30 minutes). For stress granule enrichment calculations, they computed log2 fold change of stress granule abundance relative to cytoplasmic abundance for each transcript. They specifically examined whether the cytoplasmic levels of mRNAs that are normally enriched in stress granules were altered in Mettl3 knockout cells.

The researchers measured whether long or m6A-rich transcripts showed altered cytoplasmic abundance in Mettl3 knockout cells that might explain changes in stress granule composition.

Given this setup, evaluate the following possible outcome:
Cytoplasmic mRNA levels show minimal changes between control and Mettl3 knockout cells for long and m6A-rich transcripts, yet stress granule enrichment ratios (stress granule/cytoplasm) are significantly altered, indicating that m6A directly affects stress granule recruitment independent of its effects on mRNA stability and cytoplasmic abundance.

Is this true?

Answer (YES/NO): NO